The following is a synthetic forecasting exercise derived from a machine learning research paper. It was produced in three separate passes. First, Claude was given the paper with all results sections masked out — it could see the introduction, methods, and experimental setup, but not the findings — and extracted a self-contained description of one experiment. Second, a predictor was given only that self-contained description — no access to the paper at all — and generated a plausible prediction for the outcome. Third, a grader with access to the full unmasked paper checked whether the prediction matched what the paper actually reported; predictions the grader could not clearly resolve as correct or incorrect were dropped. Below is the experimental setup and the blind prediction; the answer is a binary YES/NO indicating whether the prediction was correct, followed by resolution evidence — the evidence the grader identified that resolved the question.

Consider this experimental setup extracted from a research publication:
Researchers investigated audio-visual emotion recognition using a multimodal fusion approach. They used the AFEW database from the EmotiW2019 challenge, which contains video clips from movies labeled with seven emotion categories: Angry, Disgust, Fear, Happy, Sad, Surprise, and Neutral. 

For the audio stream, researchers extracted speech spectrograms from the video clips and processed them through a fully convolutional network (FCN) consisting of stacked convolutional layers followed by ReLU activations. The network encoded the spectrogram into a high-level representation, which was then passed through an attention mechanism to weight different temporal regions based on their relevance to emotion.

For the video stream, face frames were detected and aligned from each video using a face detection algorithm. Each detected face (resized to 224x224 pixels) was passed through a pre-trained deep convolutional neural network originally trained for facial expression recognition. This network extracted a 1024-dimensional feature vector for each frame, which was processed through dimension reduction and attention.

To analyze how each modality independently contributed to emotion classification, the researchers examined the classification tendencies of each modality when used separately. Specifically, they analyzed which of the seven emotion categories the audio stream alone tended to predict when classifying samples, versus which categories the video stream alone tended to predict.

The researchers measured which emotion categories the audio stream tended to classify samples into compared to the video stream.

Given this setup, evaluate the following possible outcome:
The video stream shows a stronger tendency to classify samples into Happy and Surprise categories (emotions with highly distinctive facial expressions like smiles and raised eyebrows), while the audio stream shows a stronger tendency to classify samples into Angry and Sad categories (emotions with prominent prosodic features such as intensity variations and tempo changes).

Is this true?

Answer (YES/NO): NO